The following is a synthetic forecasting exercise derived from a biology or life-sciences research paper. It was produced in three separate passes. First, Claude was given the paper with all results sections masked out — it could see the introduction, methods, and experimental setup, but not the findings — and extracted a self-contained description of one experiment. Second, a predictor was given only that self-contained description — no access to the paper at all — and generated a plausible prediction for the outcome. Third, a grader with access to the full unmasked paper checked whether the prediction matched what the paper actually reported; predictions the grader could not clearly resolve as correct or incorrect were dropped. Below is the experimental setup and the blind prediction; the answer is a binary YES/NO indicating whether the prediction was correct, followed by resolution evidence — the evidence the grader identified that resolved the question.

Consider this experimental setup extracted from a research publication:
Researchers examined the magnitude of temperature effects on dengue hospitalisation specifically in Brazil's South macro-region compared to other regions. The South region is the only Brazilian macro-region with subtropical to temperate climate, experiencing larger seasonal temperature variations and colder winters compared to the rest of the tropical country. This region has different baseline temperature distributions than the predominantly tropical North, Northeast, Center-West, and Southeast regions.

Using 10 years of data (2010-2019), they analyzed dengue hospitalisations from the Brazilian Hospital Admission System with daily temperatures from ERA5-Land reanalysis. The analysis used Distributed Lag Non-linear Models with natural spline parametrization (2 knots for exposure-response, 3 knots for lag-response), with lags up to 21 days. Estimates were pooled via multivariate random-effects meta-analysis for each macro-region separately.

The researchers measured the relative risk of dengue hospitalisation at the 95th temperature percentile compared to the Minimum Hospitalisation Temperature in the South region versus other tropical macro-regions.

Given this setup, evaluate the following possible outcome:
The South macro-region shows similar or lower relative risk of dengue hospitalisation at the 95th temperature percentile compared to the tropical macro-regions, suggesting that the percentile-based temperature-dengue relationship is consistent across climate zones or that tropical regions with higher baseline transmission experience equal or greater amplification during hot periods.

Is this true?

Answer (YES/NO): NO